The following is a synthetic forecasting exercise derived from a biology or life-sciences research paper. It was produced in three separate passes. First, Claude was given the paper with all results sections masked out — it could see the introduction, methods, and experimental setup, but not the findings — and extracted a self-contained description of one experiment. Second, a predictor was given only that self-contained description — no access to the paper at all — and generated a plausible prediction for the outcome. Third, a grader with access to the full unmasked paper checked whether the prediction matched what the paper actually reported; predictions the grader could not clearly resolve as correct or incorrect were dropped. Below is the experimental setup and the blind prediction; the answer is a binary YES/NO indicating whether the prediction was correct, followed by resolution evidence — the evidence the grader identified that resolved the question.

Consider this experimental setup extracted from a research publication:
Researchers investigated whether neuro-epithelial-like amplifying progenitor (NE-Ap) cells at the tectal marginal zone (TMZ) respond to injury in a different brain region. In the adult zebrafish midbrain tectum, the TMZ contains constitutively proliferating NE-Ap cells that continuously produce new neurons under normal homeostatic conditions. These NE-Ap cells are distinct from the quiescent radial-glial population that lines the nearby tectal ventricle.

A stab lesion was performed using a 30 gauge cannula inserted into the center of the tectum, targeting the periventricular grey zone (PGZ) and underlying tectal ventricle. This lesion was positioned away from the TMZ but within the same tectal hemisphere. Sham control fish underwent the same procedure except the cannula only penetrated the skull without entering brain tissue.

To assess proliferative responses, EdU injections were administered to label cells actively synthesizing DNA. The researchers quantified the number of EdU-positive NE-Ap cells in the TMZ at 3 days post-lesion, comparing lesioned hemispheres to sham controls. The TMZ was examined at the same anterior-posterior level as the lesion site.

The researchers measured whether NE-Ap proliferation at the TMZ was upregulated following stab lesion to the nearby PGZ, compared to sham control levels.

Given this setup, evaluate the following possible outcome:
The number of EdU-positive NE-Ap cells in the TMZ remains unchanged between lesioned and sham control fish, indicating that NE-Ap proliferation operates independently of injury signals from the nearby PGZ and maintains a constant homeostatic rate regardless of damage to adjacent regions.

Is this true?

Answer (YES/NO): NO